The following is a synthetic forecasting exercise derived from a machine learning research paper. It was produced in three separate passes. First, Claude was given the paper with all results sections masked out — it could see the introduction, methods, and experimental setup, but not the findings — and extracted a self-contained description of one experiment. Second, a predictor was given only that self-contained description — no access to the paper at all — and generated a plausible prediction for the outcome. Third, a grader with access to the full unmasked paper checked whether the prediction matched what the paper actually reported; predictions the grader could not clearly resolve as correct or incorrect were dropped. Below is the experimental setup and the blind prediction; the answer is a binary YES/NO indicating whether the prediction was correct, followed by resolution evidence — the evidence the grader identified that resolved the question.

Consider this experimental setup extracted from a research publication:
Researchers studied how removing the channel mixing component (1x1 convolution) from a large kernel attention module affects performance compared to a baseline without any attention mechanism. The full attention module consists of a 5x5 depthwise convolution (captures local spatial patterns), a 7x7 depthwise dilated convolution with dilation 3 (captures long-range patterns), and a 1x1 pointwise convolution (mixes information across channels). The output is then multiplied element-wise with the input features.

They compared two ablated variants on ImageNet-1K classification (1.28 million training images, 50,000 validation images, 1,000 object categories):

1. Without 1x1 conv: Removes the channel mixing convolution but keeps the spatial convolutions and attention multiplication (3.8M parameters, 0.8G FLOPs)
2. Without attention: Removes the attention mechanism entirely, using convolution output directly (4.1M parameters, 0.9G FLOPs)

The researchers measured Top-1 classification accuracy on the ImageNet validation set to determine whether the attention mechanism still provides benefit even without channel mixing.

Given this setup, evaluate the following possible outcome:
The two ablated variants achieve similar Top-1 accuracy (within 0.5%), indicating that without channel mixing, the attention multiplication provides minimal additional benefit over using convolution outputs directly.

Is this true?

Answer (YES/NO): YES